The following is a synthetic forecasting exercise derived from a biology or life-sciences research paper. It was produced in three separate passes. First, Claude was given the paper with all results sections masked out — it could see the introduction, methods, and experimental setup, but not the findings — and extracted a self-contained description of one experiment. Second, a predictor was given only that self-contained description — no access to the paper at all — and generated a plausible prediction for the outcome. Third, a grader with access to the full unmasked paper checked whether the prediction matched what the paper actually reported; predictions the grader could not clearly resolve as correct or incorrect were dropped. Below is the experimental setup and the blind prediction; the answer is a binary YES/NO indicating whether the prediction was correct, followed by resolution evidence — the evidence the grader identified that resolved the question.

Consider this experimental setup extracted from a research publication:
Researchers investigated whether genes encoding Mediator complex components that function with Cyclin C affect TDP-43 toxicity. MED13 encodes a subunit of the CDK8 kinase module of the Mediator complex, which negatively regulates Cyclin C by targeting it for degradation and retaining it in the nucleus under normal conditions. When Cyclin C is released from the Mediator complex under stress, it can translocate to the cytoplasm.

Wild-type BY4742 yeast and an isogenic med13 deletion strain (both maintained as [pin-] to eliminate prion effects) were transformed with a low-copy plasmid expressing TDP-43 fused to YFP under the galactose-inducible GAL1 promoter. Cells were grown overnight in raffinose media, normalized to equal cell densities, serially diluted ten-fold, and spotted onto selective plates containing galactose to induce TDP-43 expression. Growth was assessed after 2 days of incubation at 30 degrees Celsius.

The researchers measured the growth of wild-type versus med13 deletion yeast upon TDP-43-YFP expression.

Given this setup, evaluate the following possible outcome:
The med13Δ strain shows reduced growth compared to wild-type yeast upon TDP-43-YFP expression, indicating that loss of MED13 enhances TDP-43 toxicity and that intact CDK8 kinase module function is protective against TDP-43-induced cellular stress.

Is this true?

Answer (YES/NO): NO